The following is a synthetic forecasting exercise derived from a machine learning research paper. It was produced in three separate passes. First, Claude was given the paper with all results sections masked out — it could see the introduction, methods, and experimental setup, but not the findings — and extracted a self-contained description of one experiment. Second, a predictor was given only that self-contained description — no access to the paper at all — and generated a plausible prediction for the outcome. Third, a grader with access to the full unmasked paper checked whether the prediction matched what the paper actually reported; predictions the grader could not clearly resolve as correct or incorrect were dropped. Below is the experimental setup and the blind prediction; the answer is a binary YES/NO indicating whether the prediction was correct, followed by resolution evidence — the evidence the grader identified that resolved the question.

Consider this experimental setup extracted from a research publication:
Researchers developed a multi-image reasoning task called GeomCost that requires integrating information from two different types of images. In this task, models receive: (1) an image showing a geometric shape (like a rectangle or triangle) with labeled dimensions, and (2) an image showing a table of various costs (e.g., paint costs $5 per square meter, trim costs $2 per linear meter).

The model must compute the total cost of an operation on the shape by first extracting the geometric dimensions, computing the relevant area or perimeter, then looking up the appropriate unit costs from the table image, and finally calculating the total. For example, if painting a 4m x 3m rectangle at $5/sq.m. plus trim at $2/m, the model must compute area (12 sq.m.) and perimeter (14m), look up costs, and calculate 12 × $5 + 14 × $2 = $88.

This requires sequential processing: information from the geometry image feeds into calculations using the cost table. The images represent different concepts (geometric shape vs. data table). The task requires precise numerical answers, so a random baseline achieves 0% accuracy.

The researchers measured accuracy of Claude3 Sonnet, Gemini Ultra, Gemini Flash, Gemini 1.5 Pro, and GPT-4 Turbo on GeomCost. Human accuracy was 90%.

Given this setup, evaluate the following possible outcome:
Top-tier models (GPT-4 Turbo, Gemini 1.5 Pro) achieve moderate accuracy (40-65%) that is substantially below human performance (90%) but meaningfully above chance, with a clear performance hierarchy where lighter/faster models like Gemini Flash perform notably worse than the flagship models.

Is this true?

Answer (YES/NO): NO